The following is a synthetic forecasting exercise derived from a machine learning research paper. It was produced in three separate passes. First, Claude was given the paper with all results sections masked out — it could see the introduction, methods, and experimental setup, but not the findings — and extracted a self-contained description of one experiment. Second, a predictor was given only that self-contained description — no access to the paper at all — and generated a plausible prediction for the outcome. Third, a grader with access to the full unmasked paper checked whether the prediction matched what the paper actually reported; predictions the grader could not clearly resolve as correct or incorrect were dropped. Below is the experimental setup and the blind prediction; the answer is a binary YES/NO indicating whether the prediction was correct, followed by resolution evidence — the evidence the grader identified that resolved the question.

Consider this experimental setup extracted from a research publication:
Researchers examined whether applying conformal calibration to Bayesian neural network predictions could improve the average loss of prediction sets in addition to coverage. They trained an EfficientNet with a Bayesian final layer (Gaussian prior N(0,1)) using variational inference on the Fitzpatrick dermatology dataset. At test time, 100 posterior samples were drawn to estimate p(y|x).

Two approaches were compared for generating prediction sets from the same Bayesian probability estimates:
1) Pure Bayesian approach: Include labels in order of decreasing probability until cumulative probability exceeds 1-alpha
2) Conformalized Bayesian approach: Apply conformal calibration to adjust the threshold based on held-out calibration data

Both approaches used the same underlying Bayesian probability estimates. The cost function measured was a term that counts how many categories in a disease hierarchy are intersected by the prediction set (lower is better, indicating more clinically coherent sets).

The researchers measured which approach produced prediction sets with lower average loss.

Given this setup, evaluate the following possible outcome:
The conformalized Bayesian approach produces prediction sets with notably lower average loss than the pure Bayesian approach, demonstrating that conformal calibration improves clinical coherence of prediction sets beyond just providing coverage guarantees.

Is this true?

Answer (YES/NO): YES